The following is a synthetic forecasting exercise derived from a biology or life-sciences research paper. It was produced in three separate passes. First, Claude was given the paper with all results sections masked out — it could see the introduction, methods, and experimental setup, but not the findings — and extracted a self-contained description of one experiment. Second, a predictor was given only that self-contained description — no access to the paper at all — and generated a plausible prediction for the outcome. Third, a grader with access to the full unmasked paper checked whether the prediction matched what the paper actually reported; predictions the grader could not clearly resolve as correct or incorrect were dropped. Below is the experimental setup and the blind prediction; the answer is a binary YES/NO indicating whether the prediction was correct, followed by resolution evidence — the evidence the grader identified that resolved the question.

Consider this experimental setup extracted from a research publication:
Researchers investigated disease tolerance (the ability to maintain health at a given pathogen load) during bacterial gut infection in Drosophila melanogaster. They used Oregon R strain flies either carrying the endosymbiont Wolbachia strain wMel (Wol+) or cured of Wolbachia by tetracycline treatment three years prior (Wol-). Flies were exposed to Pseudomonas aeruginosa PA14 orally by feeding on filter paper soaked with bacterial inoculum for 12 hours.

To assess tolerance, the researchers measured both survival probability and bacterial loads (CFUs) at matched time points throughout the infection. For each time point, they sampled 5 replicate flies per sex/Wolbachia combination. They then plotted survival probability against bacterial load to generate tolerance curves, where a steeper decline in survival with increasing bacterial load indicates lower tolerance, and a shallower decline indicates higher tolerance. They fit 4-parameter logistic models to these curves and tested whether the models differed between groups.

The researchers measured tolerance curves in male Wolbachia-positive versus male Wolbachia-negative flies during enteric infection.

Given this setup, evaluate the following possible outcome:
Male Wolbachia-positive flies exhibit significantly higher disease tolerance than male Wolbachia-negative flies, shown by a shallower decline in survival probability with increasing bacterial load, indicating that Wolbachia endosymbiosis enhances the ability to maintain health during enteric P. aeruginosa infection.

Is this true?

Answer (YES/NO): YES